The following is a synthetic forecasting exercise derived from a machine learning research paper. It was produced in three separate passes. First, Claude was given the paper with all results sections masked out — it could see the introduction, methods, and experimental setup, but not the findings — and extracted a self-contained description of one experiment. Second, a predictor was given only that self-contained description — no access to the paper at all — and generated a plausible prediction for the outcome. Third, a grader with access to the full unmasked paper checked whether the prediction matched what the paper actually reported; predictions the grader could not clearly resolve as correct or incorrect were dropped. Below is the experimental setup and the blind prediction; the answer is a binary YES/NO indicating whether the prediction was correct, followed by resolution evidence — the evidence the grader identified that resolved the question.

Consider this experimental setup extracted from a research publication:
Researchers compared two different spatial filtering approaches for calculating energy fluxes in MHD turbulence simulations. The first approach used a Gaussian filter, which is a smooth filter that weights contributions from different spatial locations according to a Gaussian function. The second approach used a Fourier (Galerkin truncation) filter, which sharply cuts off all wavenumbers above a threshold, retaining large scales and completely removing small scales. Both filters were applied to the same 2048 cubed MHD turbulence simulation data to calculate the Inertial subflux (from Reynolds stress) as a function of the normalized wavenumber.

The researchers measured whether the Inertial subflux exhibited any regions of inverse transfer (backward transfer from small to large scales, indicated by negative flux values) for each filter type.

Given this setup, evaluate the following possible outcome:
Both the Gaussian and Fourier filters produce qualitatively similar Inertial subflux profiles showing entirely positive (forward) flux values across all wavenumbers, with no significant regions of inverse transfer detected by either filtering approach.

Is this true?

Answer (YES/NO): NO